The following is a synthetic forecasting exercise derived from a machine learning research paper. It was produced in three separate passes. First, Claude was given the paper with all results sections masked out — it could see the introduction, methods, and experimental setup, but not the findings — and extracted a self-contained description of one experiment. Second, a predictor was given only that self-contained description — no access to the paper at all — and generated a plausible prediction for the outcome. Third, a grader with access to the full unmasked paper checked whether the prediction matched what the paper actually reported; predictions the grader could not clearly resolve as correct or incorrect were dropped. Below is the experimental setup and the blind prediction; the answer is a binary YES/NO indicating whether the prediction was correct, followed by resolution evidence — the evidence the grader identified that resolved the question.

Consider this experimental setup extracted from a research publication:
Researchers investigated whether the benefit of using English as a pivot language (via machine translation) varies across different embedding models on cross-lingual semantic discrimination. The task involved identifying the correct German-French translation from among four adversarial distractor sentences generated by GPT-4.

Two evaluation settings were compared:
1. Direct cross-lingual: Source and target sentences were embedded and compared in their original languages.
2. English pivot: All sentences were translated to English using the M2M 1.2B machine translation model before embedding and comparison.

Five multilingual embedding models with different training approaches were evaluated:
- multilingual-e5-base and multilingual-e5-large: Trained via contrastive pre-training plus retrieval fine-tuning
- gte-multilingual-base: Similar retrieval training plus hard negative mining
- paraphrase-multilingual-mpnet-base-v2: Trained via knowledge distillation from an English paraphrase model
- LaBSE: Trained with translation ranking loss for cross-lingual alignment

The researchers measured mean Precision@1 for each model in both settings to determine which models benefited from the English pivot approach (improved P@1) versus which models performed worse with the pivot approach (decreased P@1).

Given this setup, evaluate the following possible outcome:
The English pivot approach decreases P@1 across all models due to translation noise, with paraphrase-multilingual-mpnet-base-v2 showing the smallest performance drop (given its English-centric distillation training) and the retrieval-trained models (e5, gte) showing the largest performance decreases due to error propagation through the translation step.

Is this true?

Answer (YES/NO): NO